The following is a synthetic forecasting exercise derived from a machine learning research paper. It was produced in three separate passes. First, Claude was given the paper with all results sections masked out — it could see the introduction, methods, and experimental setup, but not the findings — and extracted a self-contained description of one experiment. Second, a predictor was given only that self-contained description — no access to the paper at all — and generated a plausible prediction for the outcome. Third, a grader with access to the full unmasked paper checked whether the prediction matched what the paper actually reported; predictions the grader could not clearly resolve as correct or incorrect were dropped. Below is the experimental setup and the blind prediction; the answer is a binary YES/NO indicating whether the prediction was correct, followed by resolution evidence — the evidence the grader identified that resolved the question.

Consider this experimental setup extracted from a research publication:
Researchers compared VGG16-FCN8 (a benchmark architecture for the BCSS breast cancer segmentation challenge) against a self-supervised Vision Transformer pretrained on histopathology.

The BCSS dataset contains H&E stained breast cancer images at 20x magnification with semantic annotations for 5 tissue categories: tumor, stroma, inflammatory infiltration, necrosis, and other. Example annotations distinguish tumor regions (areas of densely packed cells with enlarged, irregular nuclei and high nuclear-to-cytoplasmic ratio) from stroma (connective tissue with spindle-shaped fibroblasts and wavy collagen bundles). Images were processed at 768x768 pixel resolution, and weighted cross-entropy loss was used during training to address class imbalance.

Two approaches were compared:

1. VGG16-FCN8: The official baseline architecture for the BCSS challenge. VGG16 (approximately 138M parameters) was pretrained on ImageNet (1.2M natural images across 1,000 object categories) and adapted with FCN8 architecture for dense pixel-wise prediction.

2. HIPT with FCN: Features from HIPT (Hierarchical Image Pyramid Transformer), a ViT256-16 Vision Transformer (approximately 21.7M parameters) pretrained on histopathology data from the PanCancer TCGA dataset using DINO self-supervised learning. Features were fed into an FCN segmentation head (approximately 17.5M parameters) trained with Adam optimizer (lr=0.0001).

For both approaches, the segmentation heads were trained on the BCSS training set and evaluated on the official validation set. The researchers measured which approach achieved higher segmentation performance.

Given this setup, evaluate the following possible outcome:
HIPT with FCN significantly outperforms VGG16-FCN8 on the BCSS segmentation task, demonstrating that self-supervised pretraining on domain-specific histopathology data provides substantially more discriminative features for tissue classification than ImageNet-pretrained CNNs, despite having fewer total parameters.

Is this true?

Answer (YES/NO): NO